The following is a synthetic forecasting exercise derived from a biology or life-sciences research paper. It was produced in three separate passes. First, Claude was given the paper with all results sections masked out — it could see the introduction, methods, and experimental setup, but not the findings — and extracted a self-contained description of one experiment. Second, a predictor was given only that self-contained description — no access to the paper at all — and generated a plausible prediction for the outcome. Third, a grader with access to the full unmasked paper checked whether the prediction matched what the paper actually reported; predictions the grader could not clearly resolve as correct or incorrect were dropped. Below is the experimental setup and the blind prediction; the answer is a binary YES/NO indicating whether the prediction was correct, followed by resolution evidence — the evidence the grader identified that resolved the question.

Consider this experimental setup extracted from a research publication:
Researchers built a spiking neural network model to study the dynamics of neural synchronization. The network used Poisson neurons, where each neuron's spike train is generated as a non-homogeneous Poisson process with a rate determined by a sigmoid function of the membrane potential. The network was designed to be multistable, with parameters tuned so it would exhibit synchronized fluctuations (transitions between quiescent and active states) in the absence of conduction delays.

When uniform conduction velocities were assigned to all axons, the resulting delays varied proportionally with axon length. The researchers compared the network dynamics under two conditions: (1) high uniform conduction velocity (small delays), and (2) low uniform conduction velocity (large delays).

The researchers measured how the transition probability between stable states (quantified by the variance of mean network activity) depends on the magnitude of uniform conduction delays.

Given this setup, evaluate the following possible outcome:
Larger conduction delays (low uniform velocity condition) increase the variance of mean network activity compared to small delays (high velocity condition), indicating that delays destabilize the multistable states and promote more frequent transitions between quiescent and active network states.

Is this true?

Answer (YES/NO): NO